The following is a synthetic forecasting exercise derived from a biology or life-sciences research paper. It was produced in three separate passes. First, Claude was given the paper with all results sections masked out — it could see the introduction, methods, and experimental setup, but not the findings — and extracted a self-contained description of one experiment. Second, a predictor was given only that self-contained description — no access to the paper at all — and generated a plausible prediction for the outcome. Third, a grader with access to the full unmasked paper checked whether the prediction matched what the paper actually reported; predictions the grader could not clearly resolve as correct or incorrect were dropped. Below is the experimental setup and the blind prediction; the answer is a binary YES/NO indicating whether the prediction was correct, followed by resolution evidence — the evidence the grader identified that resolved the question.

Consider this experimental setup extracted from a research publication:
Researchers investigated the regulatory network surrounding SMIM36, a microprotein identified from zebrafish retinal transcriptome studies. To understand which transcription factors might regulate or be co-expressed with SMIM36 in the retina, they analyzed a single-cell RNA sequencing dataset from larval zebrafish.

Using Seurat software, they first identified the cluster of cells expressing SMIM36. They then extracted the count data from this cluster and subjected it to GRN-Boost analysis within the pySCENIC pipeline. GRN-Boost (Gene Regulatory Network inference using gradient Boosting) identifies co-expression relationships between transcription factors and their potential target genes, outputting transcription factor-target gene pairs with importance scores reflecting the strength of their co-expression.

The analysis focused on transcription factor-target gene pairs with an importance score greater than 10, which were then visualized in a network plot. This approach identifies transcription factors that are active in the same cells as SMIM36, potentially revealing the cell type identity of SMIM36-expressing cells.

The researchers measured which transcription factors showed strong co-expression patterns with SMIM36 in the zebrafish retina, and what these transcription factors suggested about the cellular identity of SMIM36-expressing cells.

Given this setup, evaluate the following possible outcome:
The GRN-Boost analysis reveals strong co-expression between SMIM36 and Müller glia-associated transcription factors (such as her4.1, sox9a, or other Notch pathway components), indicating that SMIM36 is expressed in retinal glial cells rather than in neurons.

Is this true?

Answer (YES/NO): NO